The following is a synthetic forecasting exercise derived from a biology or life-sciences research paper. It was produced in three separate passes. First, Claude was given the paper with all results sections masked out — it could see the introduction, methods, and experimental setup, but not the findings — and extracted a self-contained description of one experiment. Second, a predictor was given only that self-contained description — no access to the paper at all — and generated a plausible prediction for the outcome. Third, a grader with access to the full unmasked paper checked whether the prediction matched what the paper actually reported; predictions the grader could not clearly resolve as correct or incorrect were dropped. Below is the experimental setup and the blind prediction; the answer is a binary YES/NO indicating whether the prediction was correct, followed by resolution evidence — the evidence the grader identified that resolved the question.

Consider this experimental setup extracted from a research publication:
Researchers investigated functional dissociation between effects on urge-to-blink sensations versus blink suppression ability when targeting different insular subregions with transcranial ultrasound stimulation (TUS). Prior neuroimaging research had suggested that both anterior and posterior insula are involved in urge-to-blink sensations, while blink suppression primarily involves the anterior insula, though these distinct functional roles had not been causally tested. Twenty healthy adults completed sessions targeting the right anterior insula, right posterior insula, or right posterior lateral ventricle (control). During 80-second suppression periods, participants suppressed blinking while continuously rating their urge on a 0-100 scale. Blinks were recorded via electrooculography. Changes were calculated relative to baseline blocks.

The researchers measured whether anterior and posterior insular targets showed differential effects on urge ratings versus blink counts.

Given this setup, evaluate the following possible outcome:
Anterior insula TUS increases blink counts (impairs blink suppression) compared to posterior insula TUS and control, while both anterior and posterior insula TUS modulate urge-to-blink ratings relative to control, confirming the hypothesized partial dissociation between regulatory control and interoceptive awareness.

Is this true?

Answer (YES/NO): NO